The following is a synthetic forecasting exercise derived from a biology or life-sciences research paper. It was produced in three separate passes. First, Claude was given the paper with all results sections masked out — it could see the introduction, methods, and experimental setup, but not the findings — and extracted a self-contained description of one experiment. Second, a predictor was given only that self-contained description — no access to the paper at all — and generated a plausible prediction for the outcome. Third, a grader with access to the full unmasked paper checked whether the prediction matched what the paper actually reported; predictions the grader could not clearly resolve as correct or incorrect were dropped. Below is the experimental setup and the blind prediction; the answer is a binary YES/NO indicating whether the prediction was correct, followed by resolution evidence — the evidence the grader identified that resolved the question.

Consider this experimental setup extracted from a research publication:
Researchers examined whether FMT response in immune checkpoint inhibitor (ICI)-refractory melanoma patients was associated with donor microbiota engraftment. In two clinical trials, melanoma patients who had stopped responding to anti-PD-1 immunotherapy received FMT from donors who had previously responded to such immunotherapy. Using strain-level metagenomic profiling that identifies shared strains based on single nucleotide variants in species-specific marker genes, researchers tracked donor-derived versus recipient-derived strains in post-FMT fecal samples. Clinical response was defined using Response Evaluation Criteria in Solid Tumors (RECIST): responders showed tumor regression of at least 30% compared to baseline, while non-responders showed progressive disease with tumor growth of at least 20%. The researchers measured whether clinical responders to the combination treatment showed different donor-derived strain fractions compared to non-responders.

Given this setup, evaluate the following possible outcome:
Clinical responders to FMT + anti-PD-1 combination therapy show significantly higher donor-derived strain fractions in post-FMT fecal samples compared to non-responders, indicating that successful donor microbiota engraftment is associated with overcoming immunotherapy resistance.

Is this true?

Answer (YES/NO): NO